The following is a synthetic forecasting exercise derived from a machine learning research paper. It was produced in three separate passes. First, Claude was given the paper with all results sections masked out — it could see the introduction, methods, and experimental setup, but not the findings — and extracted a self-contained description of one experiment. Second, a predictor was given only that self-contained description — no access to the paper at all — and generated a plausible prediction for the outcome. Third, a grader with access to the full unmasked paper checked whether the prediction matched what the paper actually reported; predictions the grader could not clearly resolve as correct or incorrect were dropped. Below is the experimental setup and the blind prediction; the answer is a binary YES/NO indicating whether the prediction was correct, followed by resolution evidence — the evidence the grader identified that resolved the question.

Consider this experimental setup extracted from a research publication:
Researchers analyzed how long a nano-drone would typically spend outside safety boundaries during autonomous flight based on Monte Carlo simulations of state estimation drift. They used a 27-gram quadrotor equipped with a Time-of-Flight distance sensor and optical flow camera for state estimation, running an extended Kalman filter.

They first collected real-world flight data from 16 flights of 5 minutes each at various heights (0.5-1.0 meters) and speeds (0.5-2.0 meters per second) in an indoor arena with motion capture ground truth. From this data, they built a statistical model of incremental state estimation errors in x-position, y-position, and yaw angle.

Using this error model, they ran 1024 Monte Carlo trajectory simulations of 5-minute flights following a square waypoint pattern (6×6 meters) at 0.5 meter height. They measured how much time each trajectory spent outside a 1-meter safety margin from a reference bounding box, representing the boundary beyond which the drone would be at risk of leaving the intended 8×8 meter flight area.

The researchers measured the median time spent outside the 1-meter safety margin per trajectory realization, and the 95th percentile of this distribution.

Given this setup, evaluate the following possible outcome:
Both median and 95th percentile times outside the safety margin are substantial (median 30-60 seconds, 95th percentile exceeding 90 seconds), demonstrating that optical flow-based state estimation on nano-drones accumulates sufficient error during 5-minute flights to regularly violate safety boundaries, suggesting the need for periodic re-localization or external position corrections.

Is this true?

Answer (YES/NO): NO